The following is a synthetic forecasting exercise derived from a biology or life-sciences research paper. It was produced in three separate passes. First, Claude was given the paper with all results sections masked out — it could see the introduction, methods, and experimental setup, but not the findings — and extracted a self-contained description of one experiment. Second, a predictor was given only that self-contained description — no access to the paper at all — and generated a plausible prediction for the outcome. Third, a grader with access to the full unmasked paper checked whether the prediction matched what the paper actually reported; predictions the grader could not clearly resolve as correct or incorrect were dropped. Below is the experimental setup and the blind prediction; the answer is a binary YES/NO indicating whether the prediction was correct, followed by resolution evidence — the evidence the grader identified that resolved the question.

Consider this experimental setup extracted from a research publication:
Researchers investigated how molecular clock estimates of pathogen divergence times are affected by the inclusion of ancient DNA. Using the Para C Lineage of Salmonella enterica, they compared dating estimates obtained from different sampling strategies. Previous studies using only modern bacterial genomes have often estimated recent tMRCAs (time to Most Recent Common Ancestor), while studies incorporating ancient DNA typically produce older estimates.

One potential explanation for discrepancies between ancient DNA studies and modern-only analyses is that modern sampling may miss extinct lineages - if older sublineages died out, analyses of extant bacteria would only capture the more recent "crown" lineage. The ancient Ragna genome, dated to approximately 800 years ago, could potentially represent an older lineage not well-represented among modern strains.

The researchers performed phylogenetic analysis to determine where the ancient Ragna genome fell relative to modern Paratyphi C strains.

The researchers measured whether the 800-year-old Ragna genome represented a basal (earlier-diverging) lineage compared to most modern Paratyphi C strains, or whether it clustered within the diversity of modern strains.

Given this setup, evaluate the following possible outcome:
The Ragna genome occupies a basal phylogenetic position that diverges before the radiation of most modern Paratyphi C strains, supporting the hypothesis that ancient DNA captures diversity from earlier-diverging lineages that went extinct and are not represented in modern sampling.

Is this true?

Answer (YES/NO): YES